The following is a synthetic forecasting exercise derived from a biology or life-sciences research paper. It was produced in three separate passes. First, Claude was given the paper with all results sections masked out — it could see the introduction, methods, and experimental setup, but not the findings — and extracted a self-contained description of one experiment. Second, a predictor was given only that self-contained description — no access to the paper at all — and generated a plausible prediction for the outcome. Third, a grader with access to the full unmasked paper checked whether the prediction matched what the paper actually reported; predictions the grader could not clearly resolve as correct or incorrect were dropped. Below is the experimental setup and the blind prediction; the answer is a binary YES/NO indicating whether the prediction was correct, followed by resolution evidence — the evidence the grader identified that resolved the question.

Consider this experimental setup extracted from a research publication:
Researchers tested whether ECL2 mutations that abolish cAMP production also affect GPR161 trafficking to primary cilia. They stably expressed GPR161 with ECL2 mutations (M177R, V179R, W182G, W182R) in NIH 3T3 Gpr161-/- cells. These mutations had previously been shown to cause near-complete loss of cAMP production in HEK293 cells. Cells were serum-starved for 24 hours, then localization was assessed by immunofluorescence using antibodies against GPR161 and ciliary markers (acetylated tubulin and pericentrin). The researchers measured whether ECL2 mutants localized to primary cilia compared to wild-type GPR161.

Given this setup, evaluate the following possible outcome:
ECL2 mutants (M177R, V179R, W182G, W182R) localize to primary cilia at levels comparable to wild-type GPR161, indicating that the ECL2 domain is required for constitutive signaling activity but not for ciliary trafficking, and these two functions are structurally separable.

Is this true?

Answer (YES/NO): NO